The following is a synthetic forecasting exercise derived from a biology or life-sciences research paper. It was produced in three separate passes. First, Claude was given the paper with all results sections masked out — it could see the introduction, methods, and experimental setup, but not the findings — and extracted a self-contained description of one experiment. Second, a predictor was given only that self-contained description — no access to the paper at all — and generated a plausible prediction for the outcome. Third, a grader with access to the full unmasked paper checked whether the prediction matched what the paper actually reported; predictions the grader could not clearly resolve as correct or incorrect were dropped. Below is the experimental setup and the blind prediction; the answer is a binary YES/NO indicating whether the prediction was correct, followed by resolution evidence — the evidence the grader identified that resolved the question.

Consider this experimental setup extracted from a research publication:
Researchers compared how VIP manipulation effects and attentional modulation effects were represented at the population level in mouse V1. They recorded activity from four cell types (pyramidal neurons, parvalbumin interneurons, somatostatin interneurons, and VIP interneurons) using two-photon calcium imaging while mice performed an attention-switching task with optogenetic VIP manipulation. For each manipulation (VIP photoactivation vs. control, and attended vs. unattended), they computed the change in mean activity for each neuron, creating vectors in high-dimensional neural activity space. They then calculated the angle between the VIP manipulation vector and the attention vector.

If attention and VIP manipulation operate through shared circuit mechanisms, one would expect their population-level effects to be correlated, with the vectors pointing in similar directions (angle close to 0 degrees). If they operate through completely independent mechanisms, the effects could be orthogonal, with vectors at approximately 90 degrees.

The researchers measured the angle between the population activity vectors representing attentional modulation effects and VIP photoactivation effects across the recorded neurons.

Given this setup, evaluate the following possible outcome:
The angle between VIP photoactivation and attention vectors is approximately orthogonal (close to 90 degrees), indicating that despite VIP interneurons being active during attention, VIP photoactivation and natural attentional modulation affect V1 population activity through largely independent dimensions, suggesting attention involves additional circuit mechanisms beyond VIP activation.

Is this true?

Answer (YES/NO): YES